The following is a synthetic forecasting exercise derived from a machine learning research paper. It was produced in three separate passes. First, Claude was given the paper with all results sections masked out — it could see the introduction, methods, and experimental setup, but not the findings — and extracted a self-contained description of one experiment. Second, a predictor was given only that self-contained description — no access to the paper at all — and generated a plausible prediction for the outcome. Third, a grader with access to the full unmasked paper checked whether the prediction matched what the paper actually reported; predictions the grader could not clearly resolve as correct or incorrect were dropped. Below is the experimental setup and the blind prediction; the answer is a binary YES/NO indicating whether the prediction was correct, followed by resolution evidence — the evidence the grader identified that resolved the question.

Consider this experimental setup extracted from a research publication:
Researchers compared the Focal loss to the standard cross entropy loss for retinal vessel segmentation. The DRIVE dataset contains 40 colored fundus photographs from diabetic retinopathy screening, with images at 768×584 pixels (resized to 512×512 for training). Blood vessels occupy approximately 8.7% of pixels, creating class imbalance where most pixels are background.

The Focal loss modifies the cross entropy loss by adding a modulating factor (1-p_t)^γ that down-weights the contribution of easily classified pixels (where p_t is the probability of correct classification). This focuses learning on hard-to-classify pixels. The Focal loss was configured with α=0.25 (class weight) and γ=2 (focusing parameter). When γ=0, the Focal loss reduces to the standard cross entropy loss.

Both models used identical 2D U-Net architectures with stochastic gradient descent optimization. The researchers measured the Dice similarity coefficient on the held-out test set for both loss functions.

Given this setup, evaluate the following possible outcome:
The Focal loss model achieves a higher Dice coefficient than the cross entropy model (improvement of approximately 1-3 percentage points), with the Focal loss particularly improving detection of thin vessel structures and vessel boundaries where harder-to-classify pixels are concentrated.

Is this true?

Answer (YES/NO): NO